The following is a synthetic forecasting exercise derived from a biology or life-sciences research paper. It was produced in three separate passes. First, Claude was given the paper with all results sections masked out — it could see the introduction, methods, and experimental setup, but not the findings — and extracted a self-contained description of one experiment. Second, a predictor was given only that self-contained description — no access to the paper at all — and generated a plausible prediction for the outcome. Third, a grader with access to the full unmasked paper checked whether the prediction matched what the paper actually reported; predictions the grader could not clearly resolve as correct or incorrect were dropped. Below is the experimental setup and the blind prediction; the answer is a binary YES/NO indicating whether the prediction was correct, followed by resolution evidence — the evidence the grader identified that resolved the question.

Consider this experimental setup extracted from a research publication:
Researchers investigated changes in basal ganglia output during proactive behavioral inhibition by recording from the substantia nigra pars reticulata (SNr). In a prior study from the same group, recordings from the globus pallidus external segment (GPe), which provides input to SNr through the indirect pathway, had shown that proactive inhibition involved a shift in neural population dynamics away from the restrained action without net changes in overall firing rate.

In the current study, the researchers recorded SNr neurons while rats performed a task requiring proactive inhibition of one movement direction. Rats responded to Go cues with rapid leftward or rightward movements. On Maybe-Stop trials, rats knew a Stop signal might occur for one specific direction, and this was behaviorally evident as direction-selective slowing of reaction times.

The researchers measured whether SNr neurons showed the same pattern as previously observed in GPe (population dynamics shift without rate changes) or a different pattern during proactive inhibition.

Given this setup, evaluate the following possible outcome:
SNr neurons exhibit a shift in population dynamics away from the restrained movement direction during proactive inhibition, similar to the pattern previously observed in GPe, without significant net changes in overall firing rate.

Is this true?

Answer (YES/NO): NO